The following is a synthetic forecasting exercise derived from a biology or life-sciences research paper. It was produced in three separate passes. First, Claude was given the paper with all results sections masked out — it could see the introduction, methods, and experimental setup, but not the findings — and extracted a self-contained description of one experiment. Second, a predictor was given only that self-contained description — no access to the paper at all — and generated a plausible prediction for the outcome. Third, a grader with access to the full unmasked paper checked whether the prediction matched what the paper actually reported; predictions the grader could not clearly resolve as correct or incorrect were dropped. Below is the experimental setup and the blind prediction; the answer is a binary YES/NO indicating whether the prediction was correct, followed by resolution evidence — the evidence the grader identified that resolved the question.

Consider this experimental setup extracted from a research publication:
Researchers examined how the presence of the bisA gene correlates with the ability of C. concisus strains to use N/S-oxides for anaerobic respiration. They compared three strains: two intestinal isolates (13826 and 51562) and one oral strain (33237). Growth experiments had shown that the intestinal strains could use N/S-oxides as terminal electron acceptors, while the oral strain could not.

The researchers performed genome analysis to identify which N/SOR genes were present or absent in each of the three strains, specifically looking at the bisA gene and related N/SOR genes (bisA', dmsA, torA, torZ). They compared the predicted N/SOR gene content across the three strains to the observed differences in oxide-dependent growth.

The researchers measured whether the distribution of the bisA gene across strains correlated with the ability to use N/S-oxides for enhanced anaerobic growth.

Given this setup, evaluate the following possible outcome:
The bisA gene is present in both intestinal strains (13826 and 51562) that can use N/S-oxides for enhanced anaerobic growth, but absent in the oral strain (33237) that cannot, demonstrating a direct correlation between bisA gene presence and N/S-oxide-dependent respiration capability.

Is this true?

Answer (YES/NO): YES